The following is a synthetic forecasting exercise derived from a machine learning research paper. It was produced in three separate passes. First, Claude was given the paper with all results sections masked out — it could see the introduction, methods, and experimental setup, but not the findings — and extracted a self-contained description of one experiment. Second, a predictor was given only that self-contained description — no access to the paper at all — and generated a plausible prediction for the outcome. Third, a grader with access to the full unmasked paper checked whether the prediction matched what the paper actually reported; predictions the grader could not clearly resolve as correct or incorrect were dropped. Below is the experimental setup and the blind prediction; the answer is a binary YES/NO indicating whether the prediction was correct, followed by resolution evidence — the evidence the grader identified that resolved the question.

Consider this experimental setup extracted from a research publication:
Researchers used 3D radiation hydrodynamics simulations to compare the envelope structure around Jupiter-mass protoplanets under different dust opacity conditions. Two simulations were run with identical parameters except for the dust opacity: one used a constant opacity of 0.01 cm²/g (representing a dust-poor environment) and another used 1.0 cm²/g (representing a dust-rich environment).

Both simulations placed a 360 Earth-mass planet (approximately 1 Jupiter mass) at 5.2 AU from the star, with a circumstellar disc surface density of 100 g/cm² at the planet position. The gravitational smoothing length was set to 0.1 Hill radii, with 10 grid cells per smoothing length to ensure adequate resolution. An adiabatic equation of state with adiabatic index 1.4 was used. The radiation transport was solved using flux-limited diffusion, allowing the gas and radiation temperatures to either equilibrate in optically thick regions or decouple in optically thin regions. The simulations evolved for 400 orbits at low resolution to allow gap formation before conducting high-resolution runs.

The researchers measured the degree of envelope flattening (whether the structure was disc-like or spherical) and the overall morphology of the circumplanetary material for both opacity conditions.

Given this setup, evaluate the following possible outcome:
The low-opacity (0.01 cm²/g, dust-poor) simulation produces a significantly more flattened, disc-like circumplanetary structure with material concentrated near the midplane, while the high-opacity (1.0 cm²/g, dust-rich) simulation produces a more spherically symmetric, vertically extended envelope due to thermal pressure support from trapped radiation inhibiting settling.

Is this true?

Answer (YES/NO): YES